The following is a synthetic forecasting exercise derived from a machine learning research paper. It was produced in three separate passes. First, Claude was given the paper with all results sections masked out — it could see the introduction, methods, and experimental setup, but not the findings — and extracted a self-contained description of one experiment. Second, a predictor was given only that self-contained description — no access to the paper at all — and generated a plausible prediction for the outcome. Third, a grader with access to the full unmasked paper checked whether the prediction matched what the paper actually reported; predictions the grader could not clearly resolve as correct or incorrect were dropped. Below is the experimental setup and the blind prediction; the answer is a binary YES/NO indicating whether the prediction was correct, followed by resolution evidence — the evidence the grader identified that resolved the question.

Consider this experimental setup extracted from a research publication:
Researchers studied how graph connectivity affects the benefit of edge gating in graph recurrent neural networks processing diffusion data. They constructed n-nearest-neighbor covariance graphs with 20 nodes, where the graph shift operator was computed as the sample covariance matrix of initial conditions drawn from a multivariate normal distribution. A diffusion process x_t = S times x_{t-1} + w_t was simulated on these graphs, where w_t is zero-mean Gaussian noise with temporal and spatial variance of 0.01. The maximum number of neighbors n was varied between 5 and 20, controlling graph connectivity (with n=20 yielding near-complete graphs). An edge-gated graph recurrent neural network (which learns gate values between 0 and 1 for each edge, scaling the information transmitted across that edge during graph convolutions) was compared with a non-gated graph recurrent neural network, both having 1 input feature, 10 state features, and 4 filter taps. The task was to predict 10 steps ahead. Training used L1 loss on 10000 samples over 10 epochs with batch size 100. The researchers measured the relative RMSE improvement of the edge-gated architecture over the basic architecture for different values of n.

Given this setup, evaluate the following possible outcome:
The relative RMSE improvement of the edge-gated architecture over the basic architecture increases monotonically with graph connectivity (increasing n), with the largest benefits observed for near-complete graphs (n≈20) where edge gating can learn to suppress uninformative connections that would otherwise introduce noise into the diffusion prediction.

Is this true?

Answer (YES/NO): YES